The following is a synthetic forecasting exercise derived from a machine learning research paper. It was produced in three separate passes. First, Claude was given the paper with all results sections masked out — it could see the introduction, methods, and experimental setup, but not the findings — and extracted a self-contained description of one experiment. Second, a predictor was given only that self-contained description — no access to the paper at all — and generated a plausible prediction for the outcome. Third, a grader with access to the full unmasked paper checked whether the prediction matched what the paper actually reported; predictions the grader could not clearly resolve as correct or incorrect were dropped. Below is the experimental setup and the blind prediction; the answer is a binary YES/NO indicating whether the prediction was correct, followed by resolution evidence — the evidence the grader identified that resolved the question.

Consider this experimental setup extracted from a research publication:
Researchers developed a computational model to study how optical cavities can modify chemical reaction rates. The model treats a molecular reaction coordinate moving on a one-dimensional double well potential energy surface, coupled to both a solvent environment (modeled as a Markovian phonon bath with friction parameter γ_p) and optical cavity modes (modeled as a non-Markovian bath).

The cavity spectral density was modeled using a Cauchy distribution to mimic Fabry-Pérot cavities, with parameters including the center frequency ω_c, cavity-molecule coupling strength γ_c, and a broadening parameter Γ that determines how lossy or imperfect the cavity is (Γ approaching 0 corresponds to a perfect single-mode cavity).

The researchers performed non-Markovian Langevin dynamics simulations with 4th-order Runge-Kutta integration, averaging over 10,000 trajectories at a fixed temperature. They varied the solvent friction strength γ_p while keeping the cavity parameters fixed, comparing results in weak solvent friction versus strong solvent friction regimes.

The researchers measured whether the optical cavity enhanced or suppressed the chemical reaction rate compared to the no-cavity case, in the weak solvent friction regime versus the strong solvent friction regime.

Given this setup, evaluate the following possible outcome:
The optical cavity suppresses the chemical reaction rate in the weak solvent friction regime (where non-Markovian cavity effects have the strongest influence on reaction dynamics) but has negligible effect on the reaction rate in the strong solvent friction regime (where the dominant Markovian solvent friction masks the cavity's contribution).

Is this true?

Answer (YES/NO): NO